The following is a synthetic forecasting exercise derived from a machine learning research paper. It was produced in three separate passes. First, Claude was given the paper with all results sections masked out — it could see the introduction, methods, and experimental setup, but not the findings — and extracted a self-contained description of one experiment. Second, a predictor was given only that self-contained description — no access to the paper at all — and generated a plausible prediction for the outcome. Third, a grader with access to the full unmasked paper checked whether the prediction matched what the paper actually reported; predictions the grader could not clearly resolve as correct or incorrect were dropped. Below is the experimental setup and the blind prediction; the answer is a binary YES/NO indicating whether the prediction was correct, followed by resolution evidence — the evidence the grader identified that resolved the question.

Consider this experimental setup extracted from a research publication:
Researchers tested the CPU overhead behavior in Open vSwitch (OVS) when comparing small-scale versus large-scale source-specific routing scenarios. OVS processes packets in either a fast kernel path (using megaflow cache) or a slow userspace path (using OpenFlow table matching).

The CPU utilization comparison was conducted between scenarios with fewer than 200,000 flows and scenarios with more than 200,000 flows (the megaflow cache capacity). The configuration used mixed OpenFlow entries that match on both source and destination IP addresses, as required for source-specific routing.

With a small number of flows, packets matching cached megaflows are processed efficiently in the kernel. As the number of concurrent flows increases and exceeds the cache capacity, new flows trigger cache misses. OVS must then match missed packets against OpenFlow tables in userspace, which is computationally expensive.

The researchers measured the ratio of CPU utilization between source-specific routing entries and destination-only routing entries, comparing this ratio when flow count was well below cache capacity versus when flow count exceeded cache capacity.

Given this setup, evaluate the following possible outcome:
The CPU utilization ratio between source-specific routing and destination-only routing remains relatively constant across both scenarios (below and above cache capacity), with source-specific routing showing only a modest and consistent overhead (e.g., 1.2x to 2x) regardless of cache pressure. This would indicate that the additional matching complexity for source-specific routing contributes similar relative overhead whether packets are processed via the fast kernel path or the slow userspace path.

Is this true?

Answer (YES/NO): NO